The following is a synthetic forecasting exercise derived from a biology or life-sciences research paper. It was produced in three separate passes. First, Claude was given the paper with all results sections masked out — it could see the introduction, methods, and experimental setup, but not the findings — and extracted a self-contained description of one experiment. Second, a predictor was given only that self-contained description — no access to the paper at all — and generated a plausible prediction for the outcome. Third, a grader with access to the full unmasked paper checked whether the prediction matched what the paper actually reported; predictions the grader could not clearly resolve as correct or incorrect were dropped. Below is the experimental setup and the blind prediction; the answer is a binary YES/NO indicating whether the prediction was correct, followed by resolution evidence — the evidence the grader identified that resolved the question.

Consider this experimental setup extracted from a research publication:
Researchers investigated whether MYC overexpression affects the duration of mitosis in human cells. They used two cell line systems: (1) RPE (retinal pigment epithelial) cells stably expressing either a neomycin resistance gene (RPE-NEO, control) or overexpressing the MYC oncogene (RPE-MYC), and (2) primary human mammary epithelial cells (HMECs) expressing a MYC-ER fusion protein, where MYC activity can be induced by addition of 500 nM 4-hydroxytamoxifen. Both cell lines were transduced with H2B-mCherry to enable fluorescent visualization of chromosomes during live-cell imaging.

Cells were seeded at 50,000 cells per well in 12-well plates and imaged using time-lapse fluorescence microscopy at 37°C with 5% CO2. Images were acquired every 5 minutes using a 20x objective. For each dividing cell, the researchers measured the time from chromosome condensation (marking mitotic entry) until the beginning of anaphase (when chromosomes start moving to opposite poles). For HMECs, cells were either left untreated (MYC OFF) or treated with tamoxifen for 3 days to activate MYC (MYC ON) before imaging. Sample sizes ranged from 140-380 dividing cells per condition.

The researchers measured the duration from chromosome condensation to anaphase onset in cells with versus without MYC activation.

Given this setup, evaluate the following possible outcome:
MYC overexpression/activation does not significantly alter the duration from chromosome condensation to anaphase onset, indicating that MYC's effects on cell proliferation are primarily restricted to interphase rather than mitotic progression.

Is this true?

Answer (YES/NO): NO